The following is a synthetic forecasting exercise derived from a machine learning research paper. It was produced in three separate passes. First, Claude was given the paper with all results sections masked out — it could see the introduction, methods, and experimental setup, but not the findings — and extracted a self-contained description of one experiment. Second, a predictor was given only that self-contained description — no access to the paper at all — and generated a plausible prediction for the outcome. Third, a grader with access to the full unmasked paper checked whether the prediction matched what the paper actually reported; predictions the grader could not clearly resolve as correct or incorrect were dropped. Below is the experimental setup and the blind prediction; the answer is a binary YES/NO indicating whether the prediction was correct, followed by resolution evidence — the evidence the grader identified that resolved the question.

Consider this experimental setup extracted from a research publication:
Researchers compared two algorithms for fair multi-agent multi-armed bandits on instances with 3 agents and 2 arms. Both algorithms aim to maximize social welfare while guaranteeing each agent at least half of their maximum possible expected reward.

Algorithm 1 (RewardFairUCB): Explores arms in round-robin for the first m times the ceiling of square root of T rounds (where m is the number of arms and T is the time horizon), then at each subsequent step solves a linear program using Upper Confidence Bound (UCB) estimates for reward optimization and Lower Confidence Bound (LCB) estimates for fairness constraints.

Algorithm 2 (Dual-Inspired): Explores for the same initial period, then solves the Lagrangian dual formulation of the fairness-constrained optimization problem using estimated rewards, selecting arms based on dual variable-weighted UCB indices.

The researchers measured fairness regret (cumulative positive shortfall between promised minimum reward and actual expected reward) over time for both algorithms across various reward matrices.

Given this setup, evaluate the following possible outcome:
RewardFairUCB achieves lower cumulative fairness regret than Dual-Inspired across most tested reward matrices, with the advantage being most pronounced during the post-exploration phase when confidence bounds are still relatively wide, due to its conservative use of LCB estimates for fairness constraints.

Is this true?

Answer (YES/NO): NO